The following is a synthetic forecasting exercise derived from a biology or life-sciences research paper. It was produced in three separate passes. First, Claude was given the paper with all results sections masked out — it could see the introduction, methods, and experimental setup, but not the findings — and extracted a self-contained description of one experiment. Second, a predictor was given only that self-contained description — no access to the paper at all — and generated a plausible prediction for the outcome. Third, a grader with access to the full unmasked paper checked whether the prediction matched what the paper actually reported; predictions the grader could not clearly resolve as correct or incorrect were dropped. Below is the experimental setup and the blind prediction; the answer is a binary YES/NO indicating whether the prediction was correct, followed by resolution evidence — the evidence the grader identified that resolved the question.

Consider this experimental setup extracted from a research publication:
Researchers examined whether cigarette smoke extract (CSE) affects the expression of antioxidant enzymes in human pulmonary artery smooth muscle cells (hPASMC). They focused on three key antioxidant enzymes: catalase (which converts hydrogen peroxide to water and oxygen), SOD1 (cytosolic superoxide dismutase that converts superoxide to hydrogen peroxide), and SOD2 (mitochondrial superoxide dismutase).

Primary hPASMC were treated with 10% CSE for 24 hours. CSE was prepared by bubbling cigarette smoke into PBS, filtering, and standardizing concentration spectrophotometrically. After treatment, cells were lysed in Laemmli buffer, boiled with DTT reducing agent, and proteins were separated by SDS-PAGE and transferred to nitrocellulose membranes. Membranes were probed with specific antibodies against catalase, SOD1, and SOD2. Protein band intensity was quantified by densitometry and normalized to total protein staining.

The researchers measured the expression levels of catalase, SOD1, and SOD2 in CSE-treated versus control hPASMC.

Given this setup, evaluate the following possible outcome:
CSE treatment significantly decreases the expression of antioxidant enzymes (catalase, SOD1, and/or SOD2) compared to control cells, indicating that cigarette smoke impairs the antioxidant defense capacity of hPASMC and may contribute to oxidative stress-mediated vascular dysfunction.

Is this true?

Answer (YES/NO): YES